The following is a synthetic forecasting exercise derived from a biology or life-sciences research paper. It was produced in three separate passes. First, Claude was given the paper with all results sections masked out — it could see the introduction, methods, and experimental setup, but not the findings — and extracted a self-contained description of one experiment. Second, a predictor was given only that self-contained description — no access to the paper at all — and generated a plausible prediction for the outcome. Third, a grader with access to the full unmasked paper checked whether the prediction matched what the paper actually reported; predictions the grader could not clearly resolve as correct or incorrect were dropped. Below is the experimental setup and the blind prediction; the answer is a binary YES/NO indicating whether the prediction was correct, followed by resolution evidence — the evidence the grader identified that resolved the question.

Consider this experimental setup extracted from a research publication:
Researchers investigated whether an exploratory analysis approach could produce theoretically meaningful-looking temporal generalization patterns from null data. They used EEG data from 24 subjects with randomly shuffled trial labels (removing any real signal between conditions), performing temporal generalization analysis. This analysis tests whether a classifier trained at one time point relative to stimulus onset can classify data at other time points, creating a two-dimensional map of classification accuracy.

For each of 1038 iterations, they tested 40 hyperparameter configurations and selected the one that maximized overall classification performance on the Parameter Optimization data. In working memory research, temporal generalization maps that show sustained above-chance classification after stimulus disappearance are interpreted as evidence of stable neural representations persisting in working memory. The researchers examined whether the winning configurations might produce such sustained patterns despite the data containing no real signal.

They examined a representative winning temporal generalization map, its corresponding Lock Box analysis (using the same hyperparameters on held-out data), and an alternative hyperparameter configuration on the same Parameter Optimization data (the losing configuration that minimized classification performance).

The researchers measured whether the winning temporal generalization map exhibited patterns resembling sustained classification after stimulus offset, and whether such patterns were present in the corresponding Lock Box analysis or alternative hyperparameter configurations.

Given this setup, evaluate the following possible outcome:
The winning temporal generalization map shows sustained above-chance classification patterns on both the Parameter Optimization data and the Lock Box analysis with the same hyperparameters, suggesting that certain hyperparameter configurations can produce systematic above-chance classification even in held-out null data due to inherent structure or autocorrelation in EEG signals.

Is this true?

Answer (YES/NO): NO